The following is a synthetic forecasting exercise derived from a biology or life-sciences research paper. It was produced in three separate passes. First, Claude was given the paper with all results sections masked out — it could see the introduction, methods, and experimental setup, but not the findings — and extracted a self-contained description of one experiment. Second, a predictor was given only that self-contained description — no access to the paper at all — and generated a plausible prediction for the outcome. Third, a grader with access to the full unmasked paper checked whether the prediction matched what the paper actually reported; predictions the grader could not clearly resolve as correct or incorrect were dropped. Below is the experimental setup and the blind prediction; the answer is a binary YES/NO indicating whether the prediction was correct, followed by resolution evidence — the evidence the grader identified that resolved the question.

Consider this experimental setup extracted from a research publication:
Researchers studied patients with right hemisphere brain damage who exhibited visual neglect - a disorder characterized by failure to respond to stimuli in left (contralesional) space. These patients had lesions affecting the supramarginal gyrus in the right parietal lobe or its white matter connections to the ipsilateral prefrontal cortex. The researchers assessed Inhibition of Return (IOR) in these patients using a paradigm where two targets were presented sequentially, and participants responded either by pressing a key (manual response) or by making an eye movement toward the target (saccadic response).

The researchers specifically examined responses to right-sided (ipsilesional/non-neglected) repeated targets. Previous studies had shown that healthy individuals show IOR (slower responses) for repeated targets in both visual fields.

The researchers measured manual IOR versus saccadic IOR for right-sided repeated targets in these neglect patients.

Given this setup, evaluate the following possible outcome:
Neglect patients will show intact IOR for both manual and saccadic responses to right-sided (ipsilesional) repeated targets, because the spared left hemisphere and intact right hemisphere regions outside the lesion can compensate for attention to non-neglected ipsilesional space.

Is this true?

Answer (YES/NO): NO